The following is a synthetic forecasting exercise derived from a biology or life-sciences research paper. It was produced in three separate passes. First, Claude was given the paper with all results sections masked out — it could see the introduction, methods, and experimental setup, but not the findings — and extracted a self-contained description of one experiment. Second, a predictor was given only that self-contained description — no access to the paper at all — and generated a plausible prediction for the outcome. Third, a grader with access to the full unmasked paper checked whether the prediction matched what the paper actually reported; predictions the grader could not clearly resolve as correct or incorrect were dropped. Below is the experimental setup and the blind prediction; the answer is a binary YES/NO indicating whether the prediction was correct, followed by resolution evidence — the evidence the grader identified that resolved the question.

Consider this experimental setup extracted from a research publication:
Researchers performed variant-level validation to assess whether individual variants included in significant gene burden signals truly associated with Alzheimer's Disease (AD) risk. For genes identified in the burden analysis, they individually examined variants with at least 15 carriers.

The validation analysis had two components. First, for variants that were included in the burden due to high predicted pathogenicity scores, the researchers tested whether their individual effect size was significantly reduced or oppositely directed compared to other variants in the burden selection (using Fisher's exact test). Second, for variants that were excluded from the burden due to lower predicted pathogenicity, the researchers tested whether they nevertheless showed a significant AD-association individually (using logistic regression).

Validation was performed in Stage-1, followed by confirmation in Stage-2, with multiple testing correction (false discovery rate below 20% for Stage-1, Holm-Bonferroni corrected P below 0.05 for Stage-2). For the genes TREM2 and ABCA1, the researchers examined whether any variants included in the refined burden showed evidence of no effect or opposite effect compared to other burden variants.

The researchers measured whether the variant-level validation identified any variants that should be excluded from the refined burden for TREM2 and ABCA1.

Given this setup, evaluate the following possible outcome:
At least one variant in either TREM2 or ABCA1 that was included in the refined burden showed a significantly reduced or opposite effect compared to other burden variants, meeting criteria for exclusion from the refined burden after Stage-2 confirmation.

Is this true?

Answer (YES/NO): YES